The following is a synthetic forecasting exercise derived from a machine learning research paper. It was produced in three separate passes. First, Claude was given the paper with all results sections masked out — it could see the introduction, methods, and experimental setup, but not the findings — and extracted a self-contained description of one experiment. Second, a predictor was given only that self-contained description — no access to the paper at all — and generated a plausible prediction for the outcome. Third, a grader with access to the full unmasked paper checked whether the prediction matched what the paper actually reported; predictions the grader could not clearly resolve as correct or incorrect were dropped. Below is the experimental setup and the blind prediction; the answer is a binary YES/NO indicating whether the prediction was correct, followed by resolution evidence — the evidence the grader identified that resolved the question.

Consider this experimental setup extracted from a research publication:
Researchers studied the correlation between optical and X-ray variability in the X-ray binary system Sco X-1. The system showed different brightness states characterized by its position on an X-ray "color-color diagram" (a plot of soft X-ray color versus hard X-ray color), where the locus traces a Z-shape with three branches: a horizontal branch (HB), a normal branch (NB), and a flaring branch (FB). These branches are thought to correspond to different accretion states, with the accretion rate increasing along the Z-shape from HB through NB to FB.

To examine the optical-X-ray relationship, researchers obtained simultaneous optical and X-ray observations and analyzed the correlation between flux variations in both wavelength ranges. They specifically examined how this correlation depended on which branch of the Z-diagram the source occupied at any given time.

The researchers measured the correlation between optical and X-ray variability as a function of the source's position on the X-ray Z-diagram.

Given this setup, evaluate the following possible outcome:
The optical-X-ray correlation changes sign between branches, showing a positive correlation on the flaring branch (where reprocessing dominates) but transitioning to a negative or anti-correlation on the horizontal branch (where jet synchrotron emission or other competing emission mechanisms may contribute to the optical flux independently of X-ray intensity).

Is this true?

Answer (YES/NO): NO